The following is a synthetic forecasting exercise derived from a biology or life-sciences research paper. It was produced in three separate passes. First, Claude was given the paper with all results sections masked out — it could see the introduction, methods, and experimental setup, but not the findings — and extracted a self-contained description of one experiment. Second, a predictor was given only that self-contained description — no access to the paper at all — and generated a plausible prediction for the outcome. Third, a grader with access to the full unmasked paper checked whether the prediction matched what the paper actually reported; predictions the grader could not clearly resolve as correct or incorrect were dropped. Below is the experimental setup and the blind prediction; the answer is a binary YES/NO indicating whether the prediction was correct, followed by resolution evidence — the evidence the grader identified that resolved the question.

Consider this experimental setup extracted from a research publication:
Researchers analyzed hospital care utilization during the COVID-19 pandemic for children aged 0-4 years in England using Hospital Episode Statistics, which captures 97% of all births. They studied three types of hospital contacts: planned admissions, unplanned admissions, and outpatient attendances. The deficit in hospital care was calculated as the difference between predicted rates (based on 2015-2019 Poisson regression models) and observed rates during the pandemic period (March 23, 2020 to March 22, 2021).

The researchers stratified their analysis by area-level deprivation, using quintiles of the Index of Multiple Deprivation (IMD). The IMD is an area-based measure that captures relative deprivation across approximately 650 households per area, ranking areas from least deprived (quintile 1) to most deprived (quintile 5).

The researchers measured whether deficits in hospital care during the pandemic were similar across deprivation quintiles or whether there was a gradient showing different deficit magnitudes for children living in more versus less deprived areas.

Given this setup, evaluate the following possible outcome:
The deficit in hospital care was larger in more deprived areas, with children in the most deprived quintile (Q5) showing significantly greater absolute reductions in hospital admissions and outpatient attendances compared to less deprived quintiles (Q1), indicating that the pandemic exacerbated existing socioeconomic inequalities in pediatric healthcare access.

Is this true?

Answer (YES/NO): NO